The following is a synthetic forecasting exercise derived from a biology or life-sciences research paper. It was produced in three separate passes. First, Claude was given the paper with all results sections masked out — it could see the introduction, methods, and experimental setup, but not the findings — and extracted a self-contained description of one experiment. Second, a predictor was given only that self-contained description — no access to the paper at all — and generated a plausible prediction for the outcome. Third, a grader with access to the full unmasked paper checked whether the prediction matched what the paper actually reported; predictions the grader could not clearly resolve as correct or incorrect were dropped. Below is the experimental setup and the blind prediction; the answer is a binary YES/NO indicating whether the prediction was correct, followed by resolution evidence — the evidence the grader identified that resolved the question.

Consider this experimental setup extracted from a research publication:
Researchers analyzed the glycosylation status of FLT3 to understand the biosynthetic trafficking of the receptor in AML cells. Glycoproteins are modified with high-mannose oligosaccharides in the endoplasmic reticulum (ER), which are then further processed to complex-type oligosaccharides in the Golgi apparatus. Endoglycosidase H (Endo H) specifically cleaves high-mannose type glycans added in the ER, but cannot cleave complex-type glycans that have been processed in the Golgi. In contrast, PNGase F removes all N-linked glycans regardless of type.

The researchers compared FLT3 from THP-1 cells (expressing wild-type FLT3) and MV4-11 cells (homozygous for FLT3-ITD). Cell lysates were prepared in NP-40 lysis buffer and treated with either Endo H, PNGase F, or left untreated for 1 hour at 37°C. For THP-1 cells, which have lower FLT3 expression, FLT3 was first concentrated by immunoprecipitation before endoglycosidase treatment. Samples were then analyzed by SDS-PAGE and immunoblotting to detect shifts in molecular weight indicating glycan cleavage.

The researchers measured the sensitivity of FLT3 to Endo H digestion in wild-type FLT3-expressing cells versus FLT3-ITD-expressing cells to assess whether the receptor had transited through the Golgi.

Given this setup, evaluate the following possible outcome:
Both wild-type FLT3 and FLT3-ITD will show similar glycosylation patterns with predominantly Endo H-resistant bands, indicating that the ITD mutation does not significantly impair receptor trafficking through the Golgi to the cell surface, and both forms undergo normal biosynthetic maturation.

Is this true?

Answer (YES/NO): NO